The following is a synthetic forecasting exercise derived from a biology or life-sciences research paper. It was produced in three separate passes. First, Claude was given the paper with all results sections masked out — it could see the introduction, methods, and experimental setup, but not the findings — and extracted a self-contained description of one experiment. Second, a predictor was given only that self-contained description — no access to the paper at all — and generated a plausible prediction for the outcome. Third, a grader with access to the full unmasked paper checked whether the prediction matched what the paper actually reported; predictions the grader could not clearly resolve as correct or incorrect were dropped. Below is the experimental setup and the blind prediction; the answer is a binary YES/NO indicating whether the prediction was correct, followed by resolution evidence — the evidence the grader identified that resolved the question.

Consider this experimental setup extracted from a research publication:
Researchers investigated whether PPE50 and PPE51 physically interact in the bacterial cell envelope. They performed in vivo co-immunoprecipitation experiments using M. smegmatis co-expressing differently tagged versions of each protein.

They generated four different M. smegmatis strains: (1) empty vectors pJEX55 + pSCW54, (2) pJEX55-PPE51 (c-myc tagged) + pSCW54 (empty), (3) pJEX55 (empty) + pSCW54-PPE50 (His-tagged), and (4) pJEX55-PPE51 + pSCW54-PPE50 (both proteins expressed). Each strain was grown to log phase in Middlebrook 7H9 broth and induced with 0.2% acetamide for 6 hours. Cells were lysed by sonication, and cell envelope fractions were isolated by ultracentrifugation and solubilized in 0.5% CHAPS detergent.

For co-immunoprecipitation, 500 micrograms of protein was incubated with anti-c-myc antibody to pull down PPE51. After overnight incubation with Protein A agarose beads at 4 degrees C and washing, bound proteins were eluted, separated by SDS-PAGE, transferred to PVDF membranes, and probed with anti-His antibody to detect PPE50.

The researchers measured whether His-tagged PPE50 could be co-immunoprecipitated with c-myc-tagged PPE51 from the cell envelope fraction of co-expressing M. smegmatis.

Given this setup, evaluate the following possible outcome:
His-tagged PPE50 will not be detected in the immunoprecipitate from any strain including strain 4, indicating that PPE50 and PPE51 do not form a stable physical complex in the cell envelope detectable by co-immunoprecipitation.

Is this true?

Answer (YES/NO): NO